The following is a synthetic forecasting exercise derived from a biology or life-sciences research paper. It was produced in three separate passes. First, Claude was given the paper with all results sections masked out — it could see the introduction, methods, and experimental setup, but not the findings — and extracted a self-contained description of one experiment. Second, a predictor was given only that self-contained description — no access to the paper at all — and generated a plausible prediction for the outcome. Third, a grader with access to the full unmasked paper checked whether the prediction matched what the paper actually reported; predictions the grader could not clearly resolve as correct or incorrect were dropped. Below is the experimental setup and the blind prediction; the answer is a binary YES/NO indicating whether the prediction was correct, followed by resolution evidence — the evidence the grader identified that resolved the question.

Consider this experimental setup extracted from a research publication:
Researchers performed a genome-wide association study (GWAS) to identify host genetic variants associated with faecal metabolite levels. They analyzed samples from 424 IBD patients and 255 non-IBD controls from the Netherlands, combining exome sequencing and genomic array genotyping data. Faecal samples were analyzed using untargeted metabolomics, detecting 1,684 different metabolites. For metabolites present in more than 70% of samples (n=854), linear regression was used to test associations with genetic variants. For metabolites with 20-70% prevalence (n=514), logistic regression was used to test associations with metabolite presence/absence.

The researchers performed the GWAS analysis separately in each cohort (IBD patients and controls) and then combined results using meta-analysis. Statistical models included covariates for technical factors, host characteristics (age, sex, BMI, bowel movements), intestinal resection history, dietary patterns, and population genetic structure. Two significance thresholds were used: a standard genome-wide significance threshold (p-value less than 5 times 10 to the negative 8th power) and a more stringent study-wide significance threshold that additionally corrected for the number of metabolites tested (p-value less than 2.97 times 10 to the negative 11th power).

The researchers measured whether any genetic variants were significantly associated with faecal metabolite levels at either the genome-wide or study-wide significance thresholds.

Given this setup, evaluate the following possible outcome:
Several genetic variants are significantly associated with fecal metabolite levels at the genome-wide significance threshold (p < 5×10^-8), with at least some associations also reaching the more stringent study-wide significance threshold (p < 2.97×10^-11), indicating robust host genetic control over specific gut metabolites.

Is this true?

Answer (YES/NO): NO